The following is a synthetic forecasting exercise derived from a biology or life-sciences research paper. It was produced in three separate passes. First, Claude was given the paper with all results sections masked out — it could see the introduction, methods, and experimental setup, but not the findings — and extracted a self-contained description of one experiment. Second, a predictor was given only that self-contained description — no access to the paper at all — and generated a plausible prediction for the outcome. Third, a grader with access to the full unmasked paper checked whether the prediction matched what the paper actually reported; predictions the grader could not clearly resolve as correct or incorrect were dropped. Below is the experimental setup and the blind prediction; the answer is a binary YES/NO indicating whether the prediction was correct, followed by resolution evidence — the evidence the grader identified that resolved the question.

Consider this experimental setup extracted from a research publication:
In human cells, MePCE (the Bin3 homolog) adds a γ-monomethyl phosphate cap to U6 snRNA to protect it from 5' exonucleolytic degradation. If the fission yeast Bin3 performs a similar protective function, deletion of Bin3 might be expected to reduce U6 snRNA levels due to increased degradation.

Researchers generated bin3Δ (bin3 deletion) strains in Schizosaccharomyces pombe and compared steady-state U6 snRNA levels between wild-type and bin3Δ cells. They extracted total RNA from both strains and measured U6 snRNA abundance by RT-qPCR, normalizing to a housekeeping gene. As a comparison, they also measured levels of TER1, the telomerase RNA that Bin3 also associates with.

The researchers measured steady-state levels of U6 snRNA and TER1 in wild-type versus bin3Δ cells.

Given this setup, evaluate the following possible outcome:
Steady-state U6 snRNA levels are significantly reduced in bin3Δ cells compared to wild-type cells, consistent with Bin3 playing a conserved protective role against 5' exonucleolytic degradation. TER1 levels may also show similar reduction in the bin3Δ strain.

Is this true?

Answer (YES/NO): NO